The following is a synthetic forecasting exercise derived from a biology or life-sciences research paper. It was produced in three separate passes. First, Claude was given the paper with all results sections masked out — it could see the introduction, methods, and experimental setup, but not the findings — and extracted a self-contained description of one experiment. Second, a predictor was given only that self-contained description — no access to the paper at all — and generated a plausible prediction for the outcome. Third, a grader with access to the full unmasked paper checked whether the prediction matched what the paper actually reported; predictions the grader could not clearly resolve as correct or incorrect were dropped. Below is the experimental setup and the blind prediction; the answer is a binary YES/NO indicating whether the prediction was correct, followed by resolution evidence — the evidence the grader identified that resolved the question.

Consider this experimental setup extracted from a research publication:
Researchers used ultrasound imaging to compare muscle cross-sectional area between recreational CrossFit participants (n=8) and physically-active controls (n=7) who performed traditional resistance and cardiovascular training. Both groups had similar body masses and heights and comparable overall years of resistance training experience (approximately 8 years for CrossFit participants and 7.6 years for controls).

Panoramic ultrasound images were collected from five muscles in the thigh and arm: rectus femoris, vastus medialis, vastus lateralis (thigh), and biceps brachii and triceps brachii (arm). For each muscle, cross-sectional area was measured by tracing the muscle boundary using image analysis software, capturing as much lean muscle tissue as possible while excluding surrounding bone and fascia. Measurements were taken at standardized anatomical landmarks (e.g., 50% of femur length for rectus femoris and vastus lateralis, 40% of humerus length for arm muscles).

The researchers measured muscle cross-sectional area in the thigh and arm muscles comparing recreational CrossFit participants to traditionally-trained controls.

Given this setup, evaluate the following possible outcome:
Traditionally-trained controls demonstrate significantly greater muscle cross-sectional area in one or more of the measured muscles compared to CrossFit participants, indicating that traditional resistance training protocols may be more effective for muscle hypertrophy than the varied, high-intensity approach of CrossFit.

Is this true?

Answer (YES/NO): NO